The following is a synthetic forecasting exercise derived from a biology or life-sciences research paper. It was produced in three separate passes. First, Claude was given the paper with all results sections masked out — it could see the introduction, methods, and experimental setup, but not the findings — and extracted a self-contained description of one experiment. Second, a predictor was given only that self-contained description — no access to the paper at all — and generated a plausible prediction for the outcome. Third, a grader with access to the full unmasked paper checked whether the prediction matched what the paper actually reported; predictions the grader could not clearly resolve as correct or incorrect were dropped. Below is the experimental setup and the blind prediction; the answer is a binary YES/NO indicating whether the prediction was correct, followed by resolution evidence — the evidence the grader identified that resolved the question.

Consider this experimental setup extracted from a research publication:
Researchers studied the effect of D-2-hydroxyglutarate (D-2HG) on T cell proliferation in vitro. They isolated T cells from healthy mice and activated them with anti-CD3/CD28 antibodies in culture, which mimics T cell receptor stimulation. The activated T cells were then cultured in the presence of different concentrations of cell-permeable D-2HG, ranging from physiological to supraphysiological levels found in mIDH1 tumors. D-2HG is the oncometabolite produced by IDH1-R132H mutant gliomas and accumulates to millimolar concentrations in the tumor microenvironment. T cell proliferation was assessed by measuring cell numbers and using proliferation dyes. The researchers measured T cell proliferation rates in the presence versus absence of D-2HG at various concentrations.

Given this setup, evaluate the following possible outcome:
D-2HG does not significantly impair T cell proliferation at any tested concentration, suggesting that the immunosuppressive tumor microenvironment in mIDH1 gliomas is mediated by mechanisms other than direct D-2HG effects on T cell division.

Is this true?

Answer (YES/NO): YES